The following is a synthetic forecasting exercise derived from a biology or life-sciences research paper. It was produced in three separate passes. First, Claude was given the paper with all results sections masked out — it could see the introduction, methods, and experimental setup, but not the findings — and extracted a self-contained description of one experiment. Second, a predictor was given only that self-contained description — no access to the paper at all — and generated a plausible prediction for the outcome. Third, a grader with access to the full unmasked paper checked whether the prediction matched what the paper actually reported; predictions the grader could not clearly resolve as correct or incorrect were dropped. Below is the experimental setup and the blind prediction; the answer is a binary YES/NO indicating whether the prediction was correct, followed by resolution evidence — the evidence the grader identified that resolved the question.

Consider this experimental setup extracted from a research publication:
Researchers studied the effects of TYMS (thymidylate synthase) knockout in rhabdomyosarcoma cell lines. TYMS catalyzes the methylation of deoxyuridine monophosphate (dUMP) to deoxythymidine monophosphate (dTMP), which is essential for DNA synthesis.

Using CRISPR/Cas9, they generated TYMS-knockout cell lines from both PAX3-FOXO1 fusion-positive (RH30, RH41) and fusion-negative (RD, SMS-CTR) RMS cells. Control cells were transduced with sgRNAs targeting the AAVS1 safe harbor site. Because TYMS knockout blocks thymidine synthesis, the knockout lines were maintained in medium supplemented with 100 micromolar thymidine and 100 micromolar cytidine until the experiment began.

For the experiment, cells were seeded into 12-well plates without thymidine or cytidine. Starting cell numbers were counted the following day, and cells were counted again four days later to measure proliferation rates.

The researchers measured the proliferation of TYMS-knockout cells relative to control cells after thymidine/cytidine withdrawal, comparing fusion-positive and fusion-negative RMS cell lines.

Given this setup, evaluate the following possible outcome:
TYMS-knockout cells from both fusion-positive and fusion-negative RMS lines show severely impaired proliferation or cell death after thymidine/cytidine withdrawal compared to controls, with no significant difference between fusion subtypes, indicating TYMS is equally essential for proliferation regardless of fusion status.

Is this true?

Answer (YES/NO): NO